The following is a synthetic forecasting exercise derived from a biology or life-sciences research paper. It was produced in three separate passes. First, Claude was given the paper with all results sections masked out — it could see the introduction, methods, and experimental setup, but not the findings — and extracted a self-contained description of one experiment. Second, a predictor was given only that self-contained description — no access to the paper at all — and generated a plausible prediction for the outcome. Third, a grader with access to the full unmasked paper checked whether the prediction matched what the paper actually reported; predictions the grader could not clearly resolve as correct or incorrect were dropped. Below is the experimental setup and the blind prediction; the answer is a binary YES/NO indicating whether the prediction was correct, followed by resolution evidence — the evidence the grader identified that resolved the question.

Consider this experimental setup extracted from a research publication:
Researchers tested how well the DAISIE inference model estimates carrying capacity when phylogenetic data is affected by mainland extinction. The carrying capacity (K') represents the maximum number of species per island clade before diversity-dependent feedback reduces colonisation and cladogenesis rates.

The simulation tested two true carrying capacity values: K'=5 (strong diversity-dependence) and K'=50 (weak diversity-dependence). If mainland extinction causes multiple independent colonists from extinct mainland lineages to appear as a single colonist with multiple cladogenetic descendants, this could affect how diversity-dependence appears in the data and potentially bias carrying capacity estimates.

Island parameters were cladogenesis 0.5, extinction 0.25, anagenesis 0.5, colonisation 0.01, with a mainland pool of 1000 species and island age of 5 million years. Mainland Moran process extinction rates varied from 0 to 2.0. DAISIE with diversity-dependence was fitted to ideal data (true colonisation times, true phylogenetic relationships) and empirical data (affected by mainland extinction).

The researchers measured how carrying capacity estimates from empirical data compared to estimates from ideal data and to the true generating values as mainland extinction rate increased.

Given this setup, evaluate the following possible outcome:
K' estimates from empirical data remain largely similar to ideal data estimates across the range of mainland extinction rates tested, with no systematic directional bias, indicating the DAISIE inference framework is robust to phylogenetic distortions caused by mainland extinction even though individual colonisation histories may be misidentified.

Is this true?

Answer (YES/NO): YES